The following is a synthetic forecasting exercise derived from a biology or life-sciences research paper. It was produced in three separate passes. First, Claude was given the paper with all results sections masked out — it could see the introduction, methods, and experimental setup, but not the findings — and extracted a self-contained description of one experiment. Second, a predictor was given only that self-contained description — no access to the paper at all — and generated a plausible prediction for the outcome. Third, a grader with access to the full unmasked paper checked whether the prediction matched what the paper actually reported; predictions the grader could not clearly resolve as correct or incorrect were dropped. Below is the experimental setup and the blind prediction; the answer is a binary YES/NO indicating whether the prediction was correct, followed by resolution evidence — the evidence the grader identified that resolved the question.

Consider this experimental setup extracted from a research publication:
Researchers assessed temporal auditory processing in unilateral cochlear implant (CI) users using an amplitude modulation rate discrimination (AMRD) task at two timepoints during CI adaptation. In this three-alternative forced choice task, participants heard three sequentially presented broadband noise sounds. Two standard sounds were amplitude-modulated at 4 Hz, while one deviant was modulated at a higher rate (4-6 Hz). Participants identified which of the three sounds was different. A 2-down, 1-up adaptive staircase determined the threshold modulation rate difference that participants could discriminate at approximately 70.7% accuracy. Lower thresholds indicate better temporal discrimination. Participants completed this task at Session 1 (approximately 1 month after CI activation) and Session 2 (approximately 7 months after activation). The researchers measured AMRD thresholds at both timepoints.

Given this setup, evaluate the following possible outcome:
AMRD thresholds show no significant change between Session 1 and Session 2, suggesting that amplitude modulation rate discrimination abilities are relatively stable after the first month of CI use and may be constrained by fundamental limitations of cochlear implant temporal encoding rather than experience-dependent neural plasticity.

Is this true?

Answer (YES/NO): NO